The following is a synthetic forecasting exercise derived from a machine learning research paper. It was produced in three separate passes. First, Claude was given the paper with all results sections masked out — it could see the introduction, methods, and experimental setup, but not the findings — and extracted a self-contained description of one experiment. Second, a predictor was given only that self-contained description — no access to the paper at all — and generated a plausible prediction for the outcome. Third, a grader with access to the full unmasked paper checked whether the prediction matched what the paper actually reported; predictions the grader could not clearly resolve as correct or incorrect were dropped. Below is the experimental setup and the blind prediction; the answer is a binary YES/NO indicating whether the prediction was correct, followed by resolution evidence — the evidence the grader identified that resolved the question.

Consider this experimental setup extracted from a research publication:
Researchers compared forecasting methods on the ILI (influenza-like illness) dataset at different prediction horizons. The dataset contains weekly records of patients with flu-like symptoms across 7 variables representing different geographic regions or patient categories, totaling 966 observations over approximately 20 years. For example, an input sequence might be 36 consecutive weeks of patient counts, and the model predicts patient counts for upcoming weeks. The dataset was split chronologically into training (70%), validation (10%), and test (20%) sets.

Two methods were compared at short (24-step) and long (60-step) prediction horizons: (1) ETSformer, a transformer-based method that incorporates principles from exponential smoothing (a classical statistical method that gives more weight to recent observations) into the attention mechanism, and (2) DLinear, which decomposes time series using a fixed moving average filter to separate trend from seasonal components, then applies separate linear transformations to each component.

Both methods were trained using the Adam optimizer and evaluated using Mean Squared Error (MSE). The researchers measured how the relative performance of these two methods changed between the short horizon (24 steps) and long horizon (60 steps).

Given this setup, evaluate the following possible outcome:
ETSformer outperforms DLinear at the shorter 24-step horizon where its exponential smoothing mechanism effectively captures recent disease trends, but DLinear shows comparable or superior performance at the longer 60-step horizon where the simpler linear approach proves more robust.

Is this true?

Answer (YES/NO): NO